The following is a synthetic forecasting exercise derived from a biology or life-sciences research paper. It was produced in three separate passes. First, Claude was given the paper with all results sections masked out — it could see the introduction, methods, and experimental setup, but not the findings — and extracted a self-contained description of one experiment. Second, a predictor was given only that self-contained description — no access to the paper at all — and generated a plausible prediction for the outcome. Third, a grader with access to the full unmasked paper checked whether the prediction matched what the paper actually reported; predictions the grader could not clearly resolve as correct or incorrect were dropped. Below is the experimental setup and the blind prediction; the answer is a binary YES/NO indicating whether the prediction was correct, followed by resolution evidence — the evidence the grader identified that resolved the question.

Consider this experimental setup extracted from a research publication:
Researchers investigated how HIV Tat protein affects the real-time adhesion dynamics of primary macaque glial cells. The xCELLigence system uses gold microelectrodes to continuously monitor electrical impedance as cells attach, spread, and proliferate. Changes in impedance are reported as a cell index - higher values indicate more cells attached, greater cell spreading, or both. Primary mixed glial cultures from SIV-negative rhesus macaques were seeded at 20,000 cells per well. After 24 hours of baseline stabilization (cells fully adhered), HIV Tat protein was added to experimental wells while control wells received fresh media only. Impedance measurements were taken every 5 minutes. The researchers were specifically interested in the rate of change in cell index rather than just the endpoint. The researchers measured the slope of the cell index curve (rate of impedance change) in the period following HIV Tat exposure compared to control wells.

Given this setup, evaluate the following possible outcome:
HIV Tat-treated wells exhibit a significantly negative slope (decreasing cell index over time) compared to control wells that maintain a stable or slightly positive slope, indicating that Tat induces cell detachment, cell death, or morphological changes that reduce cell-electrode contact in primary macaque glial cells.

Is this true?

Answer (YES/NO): YES